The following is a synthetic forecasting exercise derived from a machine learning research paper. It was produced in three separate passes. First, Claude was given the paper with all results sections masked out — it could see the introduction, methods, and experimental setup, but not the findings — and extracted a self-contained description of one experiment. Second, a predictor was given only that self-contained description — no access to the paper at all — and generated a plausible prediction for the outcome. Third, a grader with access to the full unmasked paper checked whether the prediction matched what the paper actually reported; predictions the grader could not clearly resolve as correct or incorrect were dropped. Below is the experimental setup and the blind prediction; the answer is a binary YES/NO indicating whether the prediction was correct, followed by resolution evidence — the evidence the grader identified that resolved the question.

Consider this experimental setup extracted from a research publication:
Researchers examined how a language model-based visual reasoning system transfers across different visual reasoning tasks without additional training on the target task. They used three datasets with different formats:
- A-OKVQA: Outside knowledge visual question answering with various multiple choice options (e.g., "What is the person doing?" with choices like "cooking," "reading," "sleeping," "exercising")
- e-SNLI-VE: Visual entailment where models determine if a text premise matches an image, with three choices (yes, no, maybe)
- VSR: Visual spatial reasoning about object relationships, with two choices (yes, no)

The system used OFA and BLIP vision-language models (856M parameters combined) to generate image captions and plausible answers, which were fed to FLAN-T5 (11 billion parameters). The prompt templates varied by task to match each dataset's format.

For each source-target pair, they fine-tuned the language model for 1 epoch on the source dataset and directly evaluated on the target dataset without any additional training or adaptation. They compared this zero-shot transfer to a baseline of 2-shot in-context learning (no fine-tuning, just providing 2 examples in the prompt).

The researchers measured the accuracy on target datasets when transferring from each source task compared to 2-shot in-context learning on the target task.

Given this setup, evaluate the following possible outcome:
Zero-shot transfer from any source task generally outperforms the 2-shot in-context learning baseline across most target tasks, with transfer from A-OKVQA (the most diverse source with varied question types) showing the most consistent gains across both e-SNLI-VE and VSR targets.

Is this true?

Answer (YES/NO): NO